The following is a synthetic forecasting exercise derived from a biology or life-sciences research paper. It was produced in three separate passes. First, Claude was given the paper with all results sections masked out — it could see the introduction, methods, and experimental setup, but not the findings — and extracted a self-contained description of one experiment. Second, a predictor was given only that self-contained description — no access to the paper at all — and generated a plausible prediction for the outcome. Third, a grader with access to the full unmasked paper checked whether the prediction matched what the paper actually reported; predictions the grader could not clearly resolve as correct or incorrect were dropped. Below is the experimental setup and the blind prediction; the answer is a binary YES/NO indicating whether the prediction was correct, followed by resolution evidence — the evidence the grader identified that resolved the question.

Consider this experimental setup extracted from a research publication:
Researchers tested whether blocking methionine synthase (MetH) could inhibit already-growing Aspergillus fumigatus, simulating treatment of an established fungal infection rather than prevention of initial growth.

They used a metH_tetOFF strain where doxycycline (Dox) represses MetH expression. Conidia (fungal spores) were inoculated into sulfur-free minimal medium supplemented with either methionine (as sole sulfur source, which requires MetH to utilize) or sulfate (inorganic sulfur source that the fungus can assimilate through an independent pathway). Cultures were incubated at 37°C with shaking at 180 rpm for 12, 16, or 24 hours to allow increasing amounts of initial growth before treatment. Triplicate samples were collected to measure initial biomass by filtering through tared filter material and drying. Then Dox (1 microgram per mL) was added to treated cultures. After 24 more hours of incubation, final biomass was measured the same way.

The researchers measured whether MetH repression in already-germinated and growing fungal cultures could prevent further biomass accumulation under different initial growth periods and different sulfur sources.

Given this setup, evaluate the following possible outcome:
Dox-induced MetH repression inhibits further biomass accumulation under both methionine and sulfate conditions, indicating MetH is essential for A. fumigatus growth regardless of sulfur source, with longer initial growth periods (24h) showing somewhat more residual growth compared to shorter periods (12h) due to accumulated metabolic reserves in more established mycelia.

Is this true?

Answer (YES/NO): NO